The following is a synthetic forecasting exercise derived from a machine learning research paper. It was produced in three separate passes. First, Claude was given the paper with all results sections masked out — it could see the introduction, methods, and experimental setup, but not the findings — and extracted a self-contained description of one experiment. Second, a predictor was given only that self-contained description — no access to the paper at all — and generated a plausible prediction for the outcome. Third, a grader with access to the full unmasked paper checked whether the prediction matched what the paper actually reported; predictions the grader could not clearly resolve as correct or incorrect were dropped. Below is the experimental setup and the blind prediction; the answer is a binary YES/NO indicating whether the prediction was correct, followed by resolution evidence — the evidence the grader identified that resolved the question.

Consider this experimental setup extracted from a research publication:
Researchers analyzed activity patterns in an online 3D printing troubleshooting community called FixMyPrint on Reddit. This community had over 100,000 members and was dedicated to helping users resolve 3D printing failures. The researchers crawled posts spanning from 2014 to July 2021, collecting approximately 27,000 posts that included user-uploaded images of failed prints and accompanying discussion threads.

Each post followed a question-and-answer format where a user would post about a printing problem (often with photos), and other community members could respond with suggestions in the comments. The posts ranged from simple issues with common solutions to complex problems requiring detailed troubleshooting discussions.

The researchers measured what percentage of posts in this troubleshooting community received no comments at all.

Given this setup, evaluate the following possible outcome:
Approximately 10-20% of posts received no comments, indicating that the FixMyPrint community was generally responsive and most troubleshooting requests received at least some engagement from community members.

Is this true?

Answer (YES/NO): YES